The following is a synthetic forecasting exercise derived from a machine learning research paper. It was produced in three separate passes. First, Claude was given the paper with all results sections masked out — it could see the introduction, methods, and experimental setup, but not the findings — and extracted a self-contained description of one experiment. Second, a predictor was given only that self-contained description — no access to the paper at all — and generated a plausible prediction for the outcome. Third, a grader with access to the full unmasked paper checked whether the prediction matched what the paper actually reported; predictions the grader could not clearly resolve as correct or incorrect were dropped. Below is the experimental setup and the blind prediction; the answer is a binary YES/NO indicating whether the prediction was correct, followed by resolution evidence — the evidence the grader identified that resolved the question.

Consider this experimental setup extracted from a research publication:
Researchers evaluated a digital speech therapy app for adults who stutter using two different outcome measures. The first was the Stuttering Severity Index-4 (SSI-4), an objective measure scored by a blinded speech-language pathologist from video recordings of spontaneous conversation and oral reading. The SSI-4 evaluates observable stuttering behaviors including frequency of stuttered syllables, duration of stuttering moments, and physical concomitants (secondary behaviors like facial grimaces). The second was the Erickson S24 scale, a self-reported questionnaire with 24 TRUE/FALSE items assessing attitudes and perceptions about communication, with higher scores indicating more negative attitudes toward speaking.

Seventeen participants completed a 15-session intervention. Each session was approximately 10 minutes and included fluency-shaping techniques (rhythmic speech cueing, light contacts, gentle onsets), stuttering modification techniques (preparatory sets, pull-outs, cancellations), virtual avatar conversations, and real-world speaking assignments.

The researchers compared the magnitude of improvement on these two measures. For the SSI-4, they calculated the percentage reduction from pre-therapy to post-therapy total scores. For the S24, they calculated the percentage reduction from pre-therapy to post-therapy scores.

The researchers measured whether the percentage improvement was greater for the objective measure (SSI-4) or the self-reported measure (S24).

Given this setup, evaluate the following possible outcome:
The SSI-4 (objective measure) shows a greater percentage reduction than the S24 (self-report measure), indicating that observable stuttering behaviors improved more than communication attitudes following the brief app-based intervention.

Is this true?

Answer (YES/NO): YES